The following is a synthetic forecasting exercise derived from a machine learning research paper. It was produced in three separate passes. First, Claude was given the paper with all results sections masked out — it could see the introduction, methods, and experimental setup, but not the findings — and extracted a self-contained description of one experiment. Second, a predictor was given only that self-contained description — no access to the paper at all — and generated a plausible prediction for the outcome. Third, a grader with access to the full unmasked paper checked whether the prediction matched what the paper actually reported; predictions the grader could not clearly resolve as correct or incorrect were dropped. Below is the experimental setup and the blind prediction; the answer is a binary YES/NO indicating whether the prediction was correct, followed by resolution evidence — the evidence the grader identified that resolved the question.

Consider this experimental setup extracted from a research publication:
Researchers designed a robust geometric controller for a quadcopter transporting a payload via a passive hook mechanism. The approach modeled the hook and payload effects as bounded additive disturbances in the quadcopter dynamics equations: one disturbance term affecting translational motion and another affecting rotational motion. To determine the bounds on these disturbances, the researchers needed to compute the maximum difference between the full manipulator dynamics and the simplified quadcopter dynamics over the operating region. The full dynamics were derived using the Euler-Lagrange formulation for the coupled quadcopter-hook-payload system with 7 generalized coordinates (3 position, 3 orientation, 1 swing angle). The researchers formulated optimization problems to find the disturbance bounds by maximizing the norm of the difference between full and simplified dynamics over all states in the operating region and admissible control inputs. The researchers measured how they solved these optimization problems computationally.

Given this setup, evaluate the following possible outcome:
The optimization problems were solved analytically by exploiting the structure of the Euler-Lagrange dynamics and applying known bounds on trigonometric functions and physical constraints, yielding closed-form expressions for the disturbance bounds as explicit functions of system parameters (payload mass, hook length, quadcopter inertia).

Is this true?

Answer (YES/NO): NO